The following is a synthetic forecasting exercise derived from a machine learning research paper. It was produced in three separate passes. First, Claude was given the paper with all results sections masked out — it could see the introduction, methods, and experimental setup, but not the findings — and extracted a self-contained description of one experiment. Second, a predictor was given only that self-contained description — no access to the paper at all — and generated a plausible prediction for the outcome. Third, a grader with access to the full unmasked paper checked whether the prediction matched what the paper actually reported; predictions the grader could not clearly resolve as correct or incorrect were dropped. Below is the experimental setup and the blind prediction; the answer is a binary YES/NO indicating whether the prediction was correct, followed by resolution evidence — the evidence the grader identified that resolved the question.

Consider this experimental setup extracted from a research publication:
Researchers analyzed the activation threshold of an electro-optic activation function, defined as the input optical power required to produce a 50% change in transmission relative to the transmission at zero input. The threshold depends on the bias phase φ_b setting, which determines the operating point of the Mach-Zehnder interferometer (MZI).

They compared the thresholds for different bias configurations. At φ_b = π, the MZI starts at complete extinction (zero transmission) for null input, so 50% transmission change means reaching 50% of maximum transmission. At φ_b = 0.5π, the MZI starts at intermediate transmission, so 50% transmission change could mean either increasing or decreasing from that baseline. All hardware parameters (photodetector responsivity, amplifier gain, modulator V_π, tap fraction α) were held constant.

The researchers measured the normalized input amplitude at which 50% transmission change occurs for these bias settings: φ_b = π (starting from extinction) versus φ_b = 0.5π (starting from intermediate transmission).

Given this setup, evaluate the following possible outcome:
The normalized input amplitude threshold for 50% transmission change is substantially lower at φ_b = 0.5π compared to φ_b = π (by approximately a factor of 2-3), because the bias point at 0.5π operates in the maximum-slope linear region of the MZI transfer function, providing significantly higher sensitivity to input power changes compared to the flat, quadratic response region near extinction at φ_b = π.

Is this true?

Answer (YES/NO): NO